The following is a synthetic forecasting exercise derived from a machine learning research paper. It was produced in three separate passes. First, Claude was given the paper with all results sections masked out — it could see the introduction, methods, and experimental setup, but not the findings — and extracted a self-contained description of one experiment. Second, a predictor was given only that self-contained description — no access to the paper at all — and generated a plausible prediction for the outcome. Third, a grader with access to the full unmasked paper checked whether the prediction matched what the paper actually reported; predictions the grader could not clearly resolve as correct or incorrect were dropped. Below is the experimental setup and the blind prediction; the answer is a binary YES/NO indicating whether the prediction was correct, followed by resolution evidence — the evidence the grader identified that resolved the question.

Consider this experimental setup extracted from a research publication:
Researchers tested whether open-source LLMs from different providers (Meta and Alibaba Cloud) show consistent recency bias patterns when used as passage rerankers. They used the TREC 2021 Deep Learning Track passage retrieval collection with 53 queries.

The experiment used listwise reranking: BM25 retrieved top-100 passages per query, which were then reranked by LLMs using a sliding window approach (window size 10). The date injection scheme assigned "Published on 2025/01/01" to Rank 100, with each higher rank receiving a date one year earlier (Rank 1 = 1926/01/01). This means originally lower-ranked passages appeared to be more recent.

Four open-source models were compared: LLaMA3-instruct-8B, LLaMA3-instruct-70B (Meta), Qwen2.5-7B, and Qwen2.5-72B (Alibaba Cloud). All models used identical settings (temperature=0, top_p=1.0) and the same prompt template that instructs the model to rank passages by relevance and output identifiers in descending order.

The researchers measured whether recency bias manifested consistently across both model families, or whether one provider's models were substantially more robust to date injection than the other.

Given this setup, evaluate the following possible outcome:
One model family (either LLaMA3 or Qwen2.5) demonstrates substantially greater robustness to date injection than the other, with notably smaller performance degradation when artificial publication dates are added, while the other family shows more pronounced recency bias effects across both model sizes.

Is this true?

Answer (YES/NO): YES